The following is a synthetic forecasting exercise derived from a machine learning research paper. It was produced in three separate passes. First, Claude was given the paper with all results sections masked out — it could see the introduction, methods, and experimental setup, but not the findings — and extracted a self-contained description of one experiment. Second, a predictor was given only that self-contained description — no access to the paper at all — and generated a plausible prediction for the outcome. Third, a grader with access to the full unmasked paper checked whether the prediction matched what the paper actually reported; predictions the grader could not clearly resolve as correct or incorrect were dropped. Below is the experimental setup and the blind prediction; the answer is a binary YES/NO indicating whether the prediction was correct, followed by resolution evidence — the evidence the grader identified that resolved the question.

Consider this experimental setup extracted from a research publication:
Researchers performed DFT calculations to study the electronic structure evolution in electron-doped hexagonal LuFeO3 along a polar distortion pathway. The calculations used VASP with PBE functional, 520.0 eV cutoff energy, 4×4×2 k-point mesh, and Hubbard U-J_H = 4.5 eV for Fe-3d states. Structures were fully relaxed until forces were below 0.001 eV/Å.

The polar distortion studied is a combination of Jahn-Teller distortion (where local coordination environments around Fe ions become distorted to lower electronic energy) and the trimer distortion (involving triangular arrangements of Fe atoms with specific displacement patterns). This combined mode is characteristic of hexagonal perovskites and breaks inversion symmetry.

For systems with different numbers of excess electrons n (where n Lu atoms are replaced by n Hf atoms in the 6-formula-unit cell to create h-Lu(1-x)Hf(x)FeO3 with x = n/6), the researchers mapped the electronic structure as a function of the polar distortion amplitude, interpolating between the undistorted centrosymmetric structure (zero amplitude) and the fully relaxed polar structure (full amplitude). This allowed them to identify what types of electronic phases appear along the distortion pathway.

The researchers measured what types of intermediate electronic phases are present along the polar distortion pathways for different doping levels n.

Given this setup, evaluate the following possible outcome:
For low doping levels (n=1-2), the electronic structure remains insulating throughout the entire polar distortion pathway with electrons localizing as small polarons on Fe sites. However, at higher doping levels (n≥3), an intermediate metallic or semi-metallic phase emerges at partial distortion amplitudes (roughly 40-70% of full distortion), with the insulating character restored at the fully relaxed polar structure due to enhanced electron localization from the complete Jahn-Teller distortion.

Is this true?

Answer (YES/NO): NO